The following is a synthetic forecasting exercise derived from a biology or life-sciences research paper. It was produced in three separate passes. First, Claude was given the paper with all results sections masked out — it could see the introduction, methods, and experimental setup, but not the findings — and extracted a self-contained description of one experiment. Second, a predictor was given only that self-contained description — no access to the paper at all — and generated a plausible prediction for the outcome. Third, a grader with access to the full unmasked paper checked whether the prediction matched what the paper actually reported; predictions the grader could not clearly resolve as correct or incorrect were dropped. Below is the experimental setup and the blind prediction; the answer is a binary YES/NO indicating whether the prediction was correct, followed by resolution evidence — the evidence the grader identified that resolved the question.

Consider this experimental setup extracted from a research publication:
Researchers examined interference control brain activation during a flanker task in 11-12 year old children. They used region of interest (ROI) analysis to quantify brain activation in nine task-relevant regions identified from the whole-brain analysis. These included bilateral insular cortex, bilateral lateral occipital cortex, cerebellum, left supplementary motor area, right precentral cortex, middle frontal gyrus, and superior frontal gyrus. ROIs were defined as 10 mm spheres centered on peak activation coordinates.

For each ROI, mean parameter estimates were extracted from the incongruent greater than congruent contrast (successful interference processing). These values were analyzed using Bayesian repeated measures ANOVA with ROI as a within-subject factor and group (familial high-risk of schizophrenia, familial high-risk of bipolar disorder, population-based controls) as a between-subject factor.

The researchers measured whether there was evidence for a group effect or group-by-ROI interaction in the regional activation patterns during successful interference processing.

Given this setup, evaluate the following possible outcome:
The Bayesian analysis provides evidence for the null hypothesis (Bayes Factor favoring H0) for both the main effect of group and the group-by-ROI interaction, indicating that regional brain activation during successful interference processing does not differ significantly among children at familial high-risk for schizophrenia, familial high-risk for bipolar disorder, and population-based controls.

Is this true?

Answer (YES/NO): YES